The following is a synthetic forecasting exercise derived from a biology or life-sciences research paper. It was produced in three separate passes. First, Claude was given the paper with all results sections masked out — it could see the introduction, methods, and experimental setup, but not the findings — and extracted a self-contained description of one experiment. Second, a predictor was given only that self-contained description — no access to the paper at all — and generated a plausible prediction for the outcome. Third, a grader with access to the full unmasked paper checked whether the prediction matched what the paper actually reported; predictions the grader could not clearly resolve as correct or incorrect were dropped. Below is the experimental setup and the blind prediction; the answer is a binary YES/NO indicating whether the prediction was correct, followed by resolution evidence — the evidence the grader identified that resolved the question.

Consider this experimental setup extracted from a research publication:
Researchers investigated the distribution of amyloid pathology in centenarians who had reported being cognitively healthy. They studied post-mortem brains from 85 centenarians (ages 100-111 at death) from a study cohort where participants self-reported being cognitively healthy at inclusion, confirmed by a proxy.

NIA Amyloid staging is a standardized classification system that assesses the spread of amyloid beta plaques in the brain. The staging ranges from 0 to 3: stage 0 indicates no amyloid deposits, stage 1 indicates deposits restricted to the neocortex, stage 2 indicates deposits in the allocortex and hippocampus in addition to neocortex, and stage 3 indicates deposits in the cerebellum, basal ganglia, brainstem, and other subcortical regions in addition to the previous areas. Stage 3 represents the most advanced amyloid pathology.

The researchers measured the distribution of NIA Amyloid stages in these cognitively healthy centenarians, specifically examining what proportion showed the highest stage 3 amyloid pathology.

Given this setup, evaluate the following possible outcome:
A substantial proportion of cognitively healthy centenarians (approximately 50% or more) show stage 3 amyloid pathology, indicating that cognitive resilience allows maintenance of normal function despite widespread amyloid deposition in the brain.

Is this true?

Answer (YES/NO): NO